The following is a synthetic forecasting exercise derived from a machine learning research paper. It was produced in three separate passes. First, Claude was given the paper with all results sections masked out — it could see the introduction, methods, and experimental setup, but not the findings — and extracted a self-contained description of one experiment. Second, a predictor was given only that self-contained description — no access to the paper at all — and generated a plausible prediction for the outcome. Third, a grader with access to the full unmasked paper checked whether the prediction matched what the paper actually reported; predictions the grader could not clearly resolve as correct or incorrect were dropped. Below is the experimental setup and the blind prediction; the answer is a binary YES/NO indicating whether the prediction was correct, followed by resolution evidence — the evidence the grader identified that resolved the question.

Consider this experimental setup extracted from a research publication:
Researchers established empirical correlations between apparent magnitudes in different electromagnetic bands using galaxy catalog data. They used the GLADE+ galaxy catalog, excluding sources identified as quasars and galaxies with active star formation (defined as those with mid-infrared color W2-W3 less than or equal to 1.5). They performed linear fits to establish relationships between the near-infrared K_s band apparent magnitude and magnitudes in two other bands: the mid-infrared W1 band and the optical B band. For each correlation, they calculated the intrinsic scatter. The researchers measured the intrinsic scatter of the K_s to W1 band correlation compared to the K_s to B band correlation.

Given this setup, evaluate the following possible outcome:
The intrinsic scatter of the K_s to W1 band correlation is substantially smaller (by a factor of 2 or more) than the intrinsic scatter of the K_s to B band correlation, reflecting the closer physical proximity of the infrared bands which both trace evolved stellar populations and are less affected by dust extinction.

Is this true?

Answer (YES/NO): YES